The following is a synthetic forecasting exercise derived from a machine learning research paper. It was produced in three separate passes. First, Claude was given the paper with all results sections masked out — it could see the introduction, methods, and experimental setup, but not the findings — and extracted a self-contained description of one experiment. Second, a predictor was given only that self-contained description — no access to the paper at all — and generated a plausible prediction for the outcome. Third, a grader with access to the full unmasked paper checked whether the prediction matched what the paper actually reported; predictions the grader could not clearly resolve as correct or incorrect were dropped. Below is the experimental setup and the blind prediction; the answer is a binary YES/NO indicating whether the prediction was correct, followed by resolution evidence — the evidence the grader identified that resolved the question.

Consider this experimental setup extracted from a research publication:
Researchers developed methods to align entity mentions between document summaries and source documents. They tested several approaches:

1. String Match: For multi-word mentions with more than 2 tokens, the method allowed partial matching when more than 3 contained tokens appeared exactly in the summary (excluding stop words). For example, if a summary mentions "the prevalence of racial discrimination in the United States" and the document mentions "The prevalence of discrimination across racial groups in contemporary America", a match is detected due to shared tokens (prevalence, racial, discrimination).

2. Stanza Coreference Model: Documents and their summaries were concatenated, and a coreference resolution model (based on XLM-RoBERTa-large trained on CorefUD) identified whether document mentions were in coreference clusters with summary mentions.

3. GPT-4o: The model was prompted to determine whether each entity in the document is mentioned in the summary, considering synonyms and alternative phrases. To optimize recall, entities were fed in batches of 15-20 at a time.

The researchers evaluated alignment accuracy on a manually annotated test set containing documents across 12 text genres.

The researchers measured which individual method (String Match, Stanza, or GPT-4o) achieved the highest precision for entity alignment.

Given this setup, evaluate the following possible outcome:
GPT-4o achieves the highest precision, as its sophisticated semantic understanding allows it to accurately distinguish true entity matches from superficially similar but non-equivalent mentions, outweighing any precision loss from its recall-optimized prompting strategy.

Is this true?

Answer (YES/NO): NO